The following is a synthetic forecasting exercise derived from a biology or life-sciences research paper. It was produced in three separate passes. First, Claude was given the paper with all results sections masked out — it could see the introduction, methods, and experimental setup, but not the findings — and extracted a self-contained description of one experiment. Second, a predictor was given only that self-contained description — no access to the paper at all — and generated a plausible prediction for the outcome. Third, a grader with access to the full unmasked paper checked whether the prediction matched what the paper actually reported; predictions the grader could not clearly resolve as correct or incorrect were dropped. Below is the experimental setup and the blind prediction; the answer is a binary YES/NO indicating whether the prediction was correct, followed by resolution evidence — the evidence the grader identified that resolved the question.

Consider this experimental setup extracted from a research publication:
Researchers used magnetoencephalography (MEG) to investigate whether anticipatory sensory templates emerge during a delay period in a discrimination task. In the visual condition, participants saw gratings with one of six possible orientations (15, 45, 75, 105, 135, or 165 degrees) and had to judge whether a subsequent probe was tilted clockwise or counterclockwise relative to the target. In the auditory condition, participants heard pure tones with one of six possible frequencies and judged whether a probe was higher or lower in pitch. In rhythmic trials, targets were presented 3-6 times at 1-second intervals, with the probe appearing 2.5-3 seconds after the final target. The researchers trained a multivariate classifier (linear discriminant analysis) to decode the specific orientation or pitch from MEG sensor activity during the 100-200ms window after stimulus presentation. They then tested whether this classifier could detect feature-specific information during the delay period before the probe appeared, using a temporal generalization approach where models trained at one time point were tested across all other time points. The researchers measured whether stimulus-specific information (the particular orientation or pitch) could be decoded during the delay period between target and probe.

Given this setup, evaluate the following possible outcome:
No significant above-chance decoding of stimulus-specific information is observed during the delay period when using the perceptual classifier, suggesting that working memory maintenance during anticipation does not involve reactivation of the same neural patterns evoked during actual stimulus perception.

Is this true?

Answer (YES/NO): YES